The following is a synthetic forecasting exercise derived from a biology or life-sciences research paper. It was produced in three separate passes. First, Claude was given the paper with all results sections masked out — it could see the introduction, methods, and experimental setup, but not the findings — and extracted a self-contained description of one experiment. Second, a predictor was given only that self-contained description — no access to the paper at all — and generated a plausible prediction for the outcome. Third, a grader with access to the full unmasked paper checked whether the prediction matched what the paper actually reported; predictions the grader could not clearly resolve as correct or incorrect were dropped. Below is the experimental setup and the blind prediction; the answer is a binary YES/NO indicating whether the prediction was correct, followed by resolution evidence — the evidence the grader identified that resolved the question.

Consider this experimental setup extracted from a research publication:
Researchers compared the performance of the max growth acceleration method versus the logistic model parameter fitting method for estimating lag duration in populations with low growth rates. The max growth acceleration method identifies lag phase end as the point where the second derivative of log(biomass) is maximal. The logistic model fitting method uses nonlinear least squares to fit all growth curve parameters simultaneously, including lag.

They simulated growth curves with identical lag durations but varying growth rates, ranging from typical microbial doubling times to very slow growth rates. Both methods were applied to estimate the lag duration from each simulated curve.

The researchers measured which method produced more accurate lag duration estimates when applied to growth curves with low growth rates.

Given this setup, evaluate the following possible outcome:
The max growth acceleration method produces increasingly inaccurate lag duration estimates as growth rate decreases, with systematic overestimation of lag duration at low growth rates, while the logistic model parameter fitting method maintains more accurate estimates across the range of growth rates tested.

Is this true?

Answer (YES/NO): NO